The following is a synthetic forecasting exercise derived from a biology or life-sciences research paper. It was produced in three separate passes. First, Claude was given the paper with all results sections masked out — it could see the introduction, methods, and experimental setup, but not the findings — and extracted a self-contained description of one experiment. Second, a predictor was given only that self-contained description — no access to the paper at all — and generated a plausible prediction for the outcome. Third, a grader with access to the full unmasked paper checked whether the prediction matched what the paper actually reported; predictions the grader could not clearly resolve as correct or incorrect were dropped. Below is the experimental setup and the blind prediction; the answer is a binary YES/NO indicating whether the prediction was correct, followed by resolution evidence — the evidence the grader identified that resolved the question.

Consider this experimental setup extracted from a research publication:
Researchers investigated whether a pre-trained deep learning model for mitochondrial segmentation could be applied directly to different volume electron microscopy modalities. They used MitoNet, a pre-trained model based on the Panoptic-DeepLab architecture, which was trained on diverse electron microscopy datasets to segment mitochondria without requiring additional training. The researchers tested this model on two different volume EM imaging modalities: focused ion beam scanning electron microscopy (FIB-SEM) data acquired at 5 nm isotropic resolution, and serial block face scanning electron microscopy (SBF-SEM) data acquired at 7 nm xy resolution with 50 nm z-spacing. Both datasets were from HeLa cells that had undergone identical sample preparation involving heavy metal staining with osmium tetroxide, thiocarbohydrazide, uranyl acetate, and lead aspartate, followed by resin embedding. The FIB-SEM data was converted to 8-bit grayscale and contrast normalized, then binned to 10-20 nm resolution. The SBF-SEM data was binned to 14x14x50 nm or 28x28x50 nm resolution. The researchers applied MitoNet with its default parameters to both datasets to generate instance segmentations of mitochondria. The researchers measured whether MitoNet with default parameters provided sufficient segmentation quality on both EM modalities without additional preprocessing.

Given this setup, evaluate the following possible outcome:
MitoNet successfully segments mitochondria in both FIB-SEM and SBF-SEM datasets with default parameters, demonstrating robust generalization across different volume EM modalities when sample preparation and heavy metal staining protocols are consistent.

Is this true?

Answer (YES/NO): NO